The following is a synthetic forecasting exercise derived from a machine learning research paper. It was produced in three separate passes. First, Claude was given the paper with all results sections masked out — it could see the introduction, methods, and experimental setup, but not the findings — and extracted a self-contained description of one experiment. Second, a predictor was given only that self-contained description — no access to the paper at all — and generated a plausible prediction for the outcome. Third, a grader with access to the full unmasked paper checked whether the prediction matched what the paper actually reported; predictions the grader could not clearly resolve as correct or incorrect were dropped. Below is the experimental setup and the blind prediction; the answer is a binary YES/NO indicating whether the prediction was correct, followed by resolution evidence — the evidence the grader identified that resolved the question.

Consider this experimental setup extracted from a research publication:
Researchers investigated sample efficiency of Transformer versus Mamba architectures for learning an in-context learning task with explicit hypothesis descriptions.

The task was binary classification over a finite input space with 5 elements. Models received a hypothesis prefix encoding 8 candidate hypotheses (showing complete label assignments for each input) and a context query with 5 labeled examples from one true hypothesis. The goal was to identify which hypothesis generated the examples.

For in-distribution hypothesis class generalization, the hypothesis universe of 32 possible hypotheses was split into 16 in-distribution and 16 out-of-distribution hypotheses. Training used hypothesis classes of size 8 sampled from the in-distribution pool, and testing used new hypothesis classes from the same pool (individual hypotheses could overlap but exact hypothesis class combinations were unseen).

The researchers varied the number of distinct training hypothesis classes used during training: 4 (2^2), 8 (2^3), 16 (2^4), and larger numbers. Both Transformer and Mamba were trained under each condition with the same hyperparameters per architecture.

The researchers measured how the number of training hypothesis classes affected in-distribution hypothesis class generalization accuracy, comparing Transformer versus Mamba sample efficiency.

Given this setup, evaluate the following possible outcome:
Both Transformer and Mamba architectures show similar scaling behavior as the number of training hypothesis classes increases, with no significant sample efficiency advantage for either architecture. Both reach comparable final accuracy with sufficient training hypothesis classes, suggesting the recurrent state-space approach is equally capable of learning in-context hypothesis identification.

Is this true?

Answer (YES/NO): NO